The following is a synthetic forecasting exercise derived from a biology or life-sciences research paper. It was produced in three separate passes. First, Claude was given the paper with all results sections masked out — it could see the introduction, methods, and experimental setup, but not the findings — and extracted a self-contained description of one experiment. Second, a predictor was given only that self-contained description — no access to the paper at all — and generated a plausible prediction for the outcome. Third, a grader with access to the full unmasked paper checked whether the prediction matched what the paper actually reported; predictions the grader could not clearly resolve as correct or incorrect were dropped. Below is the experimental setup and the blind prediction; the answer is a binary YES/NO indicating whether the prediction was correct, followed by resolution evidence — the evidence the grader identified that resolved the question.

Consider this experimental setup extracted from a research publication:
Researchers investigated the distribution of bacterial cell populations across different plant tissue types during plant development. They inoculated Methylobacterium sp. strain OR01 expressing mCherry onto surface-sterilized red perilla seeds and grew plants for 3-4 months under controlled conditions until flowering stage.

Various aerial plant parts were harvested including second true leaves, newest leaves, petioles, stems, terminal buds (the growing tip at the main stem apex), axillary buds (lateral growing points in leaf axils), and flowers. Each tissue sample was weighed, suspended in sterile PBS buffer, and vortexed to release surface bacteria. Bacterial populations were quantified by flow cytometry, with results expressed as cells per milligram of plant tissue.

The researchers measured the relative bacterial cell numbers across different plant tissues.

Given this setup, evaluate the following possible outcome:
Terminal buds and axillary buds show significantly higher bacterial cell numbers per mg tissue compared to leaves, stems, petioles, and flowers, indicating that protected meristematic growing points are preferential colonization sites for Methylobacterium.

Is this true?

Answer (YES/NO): NO